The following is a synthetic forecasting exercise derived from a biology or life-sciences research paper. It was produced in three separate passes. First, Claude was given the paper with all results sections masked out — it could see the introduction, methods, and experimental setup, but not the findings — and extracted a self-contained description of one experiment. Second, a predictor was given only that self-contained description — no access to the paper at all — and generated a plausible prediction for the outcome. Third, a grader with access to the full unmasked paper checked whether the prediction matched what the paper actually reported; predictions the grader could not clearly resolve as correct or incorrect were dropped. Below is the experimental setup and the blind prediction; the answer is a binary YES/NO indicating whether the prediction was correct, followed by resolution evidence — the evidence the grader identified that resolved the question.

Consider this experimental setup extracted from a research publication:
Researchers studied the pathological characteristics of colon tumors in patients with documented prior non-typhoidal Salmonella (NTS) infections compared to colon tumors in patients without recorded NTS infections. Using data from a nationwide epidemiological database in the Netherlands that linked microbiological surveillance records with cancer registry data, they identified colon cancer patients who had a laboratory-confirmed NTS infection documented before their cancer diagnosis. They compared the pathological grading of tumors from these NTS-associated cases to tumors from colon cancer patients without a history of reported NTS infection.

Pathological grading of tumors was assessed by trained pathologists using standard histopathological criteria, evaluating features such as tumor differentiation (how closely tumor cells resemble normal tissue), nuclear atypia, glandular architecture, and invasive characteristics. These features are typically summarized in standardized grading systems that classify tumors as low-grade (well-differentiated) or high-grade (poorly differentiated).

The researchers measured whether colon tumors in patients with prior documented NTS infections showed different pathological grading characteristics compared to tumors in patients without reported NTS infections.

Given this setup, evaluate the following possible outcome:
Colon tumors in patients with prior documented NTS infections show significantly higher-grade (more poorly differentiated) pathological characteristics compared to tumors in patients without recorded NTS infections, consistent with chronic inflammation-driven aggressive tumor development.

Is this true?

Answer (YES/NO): NO